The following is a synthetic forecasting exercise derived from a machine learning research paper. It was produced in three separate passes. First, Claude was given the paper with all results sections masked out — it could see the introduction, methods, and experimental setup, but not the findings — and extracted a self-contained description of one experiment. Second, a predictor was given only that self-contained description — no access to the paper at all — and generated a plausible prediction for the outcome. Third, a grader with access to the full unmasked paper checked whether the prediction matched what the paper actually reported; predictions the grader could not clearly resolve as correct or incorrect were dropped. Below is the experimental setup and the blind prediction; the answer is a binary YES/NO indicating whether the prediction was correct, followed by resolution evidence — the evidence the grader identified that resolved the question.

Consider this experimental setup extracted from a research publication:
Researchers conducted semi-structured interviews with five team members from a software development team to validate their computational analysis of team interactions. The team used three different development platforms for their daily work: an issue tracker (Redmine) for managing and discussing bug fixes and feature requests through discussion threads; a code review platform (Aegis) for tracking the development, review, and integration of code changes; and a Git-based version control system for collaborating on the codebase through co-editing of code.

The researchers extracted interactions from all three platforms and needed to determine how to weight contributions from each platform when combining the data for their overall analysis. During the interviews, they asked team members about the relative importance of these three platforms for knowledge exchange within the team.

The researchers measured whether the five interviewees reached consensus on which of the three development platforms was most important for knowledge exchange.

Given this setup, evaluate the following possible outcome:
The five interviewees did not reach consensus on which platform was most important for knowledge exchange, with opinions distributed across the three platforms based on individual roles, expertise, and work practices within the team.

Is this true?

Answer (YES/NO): NO